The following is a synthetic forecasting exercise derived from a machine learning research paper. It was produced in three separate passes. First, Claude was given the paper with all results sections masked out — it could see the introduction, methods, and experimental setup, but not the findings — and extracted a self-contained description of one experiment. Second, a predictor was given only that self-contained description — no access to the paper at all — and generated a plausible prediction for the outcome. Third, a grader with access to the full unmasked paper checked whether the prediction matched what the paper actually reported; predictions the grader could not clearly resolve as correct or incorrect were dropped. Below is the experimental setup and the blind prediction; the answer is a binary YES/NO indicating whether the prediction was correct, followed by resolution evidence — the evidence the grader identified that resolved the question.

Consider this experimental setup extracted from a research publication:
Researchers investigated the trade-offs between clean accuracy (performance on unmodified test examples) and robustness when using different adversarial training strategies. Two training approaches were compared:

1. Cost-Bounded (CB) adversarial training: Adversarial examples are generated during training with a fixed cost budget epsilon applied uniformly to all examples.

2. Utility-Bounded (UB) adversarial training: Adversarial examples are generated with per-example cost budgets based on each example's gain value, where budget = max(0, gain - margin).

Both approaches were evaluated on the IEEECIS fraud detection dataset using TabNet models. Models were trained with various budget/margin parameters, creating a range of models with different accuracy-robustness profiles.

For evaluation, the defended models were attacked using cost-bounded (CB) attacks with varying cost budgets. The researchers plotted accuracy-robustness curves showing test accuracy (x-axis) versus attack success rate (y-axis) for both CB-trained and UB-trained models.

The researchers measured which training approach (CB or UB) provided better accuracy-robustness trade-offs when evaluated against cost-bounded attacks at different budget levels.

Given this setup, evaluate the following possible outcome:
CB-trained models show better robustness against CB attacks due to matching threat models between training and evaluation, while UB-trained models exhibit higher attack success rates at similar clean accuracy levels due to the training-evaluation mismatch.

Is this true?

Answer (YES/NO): NO